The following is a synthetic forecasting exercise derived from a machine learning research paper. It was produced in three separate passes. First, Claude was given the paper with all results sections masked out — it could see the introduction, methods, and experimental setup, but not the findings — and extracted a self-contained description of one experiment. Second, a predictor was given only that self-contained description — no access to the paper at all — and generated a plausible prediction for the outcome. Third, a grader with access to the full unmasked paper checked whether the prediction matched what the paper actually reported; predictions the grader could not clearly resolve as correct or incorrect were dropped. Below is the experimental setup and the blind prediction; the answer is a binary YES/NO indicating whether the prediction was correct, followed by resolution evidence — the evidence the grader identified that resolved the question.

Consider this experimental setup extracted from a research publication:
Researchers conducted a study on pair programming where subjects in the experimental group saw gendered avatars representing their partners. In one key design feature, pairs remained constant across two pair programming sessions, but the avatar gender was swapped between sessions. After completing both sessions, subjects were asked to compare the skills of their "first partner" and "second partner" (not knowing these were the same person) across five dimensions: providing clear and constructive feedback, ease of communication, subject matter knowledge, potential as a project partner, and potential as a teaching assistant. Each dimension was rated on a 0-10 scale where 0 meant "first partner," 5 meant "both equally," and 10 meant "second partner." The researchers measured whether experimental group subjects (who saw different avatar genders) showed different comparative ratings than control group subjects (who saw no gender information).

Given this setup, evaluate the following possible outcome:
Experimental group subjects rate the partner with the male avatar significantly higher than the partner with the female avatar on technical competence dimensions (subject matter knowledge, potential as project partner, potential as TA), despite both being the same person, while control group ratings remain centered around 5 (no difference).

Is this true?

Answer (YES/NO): NO